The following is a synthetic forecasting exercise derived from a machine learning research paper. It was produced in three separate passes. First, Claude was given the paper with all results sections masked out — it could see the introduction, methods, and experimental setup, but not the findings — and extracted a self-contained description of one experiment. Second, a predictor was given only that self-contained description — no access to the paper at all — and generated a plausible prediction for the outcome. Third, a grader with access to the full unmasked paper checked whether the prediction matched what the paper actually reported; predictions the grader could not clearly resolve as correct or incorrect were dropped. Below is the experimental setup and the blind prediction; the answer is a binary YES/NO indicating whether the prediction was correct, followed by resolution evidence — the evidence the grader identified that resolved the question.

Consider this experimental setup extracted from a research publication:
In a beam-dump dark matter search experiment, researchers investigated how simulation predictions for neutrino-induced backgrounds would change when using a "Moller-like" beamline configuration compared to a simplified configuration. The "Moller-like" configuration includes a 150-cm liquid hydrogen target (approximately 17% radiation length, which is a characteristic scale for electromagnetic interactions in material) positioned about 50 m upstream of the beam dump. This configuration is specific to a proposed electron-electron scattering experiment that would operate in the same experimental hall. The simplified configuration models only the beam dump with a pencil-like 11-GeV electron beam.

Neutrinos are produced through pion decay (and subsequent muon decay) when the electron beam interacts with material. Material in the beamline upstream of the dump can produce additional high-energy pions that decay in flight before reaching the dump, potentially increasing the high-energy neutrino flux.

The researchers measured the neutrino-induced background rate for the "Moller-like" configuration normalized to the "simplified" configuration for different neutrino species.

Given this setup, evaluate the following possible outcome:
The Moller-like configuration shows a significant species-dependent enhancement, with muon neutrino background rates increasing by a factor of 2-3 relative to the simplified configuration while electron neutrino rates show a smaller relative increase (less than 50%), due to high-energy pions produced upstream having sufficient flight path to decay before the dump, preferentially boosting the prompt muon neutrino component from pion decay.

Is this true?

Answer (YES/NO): NO